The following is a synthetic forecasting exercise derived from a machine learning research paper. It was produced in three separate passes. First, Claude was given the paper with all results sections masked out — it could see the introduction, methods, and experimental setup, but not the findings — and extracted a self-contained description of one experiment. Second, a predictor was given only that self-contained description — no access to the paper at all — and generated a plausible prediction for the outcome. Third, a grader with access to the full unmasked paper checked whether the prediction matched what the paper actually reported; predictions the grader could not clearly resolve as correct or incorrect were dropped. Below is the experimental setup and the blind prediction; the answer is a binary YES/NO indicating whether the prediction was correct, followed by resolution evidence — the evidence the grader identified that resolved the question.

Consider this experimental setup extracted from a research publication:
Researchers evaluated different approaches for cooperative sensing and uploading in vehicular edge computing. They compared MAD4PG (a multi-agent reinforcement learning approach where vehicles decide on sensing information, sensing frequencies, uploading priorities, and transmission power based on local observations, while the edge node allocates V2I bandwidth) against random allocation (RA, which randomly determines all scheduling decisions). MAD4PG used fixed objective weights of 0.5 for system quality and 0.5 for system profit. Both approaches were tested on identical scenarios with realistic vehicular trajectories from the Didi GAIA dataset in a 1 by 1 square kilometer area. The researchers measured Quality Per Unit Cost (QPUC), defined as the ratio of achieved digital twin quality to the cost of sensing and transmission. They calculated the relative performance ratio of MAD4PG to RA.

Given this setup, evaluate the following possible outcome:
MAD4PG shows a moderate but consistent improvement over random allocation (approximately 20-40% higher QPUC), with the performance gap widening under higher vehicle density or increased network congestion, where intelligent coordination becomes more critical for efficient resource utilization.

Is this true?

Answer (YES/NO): NO